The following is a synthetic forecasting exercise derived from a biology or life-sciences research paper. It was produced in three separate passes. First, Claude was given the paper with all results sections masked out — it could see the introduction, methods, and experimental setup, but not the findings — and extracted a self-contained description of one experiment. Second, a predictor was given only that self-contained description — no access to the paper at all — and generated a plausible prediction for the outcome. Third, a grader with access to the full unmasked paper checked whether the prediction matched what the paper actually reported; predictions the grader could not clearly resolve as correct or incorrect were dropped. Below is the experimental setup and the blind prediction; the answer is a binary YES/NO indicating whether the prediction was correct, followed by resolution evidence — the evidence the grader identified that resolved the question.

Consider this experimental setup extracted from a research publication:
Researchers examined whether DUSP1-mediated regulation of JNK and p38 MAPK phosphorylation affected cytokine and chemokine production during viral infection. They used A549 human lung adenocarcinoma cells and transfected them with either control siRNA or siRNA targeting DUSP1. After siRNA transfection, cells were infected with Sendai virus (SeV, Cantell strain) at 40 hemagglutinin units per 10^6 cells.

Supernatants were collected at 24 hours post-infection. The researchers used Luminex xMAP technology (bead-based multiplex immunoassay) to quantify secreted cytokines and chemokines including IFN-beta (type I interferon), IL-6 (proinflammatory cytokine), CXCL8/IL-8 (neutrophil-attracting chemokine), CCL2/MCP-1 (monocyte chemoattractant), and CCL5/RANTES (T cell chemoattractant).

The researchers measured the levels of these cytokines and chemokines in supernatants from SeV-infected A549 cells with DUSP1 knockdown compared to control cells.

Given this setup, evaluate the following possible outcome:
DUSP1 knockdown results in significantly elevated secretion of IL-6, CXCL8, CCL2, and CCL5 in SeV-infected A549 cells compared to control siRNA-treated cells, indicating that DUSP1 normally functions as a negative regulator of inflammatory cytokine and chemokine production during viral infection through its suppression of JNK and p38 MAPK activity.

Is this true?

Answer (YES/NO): NO